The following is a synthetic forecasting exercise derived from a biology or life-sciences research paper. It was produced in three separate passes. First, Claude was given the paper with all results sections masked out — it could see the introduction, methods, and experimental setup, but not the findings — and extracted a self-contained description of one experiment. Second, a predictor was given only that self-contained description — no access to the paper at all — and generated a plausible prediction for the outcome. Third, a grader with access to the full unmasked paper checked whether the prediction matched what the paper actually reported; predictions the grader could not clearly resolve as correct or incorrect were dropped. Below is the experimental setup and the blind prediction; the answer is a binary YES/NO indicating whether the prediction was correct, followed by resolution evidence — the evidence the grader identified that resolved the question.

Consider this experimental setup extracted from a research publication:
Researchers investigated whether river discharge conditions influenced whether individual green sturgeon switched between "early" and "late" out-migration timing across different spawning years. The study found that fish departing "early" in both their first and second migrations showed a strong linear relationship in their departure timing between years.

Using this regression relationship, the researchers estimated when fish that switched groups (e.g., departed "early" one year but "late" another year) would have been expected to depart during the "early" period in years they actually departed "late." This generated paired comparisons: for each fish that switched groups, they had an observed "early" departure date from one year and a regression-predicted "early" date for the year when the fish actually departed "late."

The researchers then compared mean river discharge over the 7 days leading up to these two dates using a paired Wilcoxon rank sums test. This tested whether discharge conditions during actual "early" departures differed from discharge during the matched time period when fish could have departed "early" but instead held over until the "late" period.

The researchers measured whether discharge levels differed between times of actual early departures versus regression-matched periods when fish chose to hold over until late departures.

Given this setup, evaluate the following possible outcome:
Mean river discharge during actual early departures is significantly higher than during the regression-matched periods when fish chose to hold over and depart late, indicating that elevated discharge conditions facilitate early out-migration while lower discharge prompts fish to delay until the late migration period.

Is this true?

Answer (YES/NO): YES